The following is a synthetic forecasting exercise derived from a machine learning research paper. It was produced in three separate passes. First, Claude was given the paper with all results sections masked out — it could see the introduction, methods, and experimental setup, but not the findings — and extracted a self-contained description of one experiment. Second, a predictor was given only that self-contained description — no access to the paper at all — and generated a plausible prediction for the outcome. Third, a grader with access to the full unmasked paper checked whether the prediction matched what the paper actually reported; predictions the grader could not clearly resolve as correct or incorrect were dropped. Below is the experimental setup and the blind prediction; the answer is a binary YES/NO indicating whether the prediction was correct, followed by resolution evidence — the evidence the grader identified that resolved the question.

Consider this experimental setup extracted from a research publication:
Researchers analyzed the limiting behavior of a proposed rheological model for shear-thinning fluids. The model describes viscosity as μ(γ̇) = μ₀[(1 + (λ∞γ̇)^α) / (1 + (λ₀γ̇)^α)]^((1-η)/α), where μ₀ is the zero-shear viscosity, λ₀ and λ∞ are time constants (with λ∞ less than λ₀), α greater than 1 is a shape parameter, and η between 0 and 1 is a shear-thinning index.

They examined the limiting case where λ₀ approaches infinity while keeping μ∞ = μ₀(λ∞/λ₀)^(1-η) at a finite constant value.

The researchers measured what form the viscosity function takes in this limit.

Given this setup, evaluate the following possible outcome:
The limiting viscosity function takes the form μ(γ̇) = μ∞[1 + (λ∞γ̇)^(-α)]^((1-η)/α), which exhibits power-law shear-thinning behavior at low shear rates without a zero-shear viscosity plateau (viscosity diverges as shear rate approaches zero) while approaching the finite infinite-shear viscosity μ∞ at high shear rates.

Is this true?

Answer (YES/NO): YES